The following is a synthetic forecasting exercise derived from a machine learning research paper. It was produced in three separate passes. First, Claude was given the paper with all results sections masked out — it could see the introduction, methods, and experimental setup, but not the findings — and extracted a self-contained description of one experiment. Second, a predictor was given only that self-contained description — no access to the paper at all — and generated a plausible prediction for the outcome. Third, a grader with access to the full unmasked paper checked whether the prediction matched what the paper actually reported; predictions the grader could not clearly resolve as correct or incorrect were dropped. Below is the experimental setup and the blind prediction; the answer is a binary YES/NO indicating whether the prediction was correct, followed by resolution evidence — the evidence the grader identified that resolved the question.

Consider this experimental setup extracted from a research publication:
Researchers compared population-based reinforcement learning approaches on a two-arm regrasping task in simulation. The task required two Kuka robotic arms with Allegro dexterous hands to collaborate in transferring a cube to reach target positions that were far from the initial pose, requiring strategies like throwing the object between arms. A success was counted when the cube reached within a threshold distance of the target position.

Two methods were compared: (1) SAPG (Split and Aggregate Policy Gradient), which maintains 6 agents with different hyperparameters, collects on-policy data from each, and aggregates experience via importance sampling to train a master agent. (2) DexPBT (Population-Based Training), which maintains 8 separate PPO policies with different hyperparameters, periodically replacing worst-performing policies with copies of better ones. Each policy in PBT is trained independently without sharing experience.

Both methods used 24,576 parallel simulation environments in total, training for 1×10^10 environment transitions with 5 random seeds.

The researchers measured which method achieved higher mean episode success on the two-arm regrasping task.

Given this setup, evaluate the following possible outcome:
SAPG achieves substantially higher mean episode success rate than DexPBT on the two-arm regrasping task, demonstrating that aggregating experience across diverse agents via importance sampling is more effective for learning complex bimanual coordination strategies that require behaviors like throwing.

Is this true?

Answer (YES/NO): NO